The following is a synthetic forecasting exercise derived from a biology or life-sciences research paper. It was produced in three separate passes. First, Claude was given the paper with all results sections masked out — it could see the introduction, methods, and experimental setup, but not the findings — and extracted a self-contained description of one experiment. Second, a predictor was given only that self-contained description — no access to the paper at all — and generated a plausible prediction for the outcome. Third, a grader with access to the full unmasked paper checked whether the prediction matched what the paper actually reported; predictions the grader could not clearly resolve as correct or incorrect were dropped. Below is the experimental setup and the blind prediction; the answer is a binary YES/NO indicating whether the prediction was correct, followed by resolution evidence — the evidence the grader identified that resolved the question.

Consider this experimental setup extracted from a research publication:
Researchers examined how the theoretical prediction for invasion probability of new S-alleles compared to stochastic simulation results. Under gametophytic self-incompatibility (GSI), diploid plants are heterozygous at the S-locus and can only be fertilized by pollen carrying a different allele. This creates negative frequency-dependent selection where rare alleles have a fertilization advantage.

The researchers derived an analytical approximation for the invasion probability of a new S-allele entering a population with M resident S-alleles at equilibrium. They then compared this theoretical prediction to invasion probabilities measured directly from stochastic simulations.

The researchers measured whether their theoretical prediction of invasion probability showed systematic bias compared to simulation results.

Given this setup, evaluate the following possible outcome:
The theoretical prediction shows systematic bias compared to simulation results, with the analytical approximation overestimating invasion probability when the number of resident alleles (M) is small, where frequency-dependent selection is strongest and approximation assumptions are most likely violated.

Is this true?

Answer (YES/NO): NO